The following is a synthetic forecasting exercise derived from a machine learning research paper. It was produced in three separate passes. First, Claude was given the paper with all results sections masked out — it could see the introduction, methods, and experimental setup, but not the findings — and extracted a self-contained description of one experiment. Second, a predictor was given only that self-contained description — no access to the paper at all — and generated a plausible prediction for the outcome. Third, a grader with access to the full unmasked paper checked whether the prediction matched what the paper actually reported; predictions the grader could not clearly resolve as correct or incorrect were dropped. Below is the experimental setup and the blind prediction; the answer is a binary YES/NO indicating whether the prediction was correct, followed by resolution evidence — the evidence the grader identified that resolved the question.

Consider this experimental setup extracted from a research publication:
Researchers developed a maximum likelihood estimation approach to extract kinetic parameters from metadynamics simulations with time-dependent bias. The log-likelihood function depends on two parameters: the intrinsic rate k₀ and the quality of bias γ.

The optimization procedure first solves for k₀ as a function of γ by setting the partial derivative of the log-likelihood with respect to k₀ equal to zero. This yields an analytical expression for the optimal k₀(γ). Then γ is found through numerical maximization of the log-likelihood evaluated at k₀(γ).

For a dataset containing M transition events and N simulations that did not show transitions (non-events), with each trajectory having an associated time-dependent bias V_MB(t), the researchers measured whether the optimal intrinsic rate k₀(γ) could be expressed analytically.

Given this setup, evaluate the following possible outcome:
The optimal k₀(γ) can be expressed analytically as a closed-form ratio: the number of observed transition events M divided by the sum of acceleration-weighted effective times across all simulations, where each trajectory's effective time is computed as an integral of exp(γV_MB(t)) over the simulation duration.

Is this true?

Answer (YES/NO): NO